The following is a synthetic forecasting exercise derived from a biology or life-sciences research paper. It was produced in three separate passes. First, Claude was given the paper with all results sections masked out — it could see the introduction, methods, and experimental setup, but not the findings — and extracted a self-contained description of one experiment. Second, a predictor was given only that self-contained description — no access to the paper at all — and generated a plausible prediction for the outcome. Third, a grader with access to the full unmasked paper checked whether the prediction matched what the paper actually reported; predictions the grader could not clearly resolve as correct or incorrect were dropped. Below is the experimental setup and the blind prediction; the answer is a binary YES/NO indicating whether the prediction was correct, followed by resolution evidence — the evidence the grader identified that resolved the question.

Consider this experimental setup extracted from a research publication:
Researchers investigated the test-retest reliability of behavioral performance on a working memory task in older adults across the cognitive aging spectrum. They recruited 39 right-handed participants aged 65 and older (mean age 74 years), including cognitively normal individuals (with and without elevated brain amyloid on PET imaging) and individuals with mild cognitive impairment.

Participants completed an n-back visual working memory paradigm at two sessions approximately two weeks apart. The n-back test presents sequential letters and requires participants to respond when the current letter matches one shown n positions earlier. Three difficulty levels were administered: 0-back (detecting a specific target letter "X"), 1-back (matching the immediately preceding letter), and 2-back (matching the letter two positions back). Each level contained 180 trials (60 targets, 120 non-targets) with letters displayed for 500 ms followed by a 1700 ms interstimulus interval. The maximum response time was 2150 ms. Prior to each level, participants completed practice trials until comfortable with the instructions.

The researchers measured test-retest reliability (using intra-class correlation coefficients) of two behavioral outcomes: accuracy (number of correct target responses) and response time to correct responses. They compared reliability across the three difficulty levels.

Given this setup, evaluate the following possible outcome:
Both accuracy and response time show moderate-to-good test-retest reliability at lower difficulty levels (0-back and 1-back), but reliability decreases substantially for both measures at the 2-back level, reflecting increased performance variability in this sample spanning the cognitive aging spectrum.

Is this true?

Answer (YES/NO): NO